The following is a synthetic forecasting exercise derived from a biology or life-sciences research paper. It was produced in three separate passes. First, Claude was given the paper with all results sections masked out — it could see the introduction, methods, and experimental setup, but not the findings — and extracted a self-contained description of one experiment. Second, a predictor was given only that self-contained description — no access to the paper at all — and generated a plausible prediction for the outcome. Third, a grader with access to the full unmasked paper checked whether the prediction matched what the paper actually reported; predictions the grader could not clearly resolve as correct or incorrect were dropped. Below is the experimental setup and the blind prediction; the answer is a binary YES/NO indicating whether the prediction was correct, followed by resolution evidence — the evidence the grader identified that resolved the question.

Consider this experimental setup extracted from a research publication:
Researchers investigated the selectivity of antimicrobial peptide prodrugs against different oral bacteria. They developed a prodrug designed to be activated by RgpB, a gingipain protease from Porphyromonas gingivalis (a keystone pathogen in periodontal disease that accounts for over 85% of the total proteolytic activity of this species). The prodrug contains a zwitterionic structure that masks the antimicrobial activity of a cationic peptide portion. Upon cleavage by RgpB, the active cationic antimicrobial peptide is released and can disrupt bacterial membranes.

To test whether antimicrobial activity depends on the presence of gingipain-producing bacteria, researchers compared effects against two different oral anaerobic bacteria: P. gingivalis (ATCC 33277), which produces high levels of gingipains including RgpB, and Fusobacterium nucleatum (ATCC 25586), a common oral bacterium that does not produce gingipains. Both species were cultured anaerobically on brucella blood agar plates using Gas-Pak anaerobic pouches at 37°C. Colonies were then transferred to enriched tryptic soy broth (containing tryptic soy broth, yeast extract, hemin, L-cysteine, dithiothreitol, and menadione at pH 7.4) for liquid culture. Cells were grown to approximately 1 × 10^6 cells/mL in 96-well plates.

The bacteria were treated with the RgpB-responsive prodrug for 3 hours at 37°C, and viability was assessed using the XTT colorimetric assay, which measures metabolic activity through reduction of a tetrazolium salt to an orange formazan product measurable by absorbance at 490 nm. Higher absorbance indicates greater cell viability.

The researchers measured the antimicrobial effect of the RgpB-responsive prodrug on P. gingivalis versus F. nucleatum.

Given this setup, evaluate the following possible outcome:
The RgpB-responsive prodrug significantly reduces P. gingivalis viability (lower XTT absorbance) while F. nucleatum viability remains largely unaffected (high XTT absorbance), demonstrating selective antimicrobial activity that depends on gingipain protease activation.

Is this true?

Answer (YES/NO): YES